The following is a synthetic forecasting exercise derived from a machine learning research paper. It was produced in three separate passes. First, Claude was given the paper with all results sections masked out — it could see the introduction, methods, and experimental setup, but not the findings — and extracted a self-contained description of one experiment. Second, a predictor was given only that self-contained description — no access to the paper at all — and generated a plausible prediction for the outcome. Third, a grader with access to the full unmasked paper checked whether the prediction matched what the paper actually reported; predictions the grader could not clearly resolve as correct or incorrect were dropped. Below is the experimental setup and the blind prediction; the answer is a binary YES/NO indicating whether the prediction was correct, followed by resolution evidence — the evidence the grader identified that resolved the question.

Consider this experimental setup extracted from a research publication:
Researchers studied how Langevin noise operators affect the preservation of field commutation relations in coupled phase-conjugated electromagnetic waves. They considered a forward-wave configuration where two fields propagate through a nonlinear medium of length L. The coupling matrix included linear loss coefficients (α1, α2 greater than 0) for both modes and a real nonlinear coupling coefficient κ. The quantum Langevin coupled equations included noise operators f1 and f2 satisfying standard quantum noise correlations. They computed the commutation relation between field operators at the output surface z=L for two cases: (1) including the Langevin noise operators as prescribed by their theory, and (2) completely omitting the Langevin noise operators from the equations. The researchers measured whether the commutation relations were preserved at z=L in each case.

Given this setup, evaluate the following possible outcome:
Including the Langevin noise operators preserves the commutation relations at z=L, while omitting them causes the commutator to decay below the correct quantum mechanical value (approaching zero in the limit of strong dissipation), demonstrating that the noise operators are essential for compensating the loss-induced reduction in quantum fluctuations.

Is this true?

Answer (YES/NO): NO